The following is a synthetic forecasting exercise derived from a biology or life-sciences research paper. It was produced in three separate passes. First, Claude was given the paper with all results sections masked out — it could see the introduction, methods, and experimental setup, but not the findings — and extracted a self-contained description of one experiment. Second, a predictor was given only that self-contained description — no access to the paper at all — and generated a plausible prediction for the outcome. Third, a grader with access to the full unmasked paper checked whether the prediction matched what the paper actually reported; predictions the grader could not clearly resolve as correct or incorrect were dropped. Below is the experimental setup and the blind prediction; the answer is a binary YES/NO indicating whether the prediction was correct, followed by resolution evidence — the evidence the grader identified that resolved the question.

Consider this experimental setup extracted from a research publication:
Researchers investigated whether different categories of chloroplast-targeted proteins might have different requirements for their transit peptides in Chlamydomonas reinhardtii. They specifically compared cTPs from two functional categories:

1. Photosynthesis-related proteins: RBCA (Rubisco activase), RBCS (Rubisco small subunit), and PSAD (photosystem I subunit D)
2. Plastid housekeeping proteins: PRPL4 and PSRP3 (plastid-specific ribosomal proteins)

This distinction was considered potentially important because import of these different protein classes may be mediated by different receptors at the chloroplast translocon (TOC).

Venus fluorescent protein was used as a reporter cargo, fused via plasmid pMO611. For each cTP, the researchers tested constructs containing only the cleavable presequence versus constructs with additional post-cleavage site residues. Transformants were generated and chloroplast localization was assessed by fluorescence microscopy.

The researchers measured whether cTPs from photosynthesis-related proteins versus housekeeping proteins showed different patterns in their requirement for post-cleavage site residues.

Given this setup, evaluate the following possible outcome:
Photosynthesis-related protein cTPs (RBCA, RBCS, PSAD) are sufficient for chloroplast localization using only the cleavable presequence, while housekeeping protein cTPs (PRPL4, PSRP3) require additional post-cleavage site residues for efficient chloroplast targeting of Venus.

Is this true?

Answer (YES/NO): NO